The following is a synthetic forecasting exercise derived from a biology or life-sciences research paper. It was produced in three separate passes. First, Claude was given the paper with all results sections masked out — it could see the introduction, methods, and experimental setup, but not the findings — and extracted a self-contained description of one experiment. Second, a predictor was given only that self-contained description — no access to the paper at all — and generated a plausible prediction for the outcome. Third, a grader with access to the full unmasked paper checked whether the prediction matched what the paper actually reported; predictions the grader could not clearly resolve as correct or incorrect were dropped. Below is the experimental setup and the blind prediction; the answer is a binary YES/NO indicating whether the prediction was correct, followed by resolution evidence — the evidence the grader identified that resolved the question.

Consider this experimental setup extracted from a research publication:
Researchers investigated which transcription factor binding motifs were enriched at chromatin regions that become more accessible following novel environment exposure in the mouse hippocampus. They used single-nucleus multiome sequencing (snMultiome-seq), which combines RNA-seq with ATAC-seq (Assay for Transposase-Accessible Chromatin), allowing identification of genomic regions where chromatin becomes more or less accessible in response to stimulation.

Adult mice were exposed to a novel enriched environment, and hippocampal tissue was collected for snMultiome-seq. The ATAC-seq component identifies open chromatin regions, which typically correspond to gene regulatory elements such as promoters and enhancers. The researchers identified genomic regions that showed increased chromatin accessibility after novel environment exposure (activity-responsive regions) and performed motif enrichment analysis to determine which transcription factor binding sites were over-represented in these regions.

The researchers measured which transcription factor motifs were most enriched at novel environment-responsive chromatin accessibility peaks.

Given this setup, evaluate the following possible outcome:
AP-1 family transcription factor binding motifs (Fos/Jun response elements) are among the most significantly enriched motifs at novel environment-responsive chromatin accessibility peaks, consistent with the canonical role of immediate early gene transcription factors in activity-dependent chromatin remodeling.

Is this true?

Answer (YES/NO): YES